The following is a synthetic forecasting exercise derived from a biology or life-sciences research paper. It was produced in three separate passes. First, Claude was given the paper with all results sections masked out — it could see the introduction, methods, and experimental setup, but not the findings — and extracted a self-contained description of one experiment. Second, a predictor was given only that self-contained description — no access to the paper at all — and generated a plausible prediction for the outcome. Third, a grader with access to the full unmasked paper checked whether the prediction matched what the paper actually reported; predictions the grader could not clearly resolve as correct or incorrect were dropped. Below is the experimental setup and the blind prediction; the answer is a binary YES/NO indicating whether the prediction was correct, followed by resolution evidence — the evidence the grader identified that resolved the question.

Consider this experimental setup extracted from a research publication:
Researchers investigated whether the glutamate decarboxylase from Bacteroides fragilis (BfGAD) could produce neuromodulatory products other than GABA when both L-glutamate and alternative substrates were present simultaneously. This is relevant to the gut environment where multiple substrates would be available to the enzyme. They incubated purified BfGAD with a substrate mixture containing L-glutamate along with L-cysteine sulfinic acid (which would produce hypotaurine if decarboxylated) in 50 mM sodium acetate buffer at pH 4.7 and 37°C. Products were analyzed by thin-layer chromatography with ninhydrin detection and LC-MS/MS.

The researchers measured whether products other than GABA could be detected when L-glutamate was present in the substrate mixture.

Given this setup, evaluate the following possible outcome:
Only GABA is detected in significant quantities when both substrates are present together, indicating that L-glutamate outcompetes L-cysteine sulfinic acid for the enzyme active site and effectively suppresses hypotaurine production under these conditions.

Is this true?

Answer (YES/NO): NO